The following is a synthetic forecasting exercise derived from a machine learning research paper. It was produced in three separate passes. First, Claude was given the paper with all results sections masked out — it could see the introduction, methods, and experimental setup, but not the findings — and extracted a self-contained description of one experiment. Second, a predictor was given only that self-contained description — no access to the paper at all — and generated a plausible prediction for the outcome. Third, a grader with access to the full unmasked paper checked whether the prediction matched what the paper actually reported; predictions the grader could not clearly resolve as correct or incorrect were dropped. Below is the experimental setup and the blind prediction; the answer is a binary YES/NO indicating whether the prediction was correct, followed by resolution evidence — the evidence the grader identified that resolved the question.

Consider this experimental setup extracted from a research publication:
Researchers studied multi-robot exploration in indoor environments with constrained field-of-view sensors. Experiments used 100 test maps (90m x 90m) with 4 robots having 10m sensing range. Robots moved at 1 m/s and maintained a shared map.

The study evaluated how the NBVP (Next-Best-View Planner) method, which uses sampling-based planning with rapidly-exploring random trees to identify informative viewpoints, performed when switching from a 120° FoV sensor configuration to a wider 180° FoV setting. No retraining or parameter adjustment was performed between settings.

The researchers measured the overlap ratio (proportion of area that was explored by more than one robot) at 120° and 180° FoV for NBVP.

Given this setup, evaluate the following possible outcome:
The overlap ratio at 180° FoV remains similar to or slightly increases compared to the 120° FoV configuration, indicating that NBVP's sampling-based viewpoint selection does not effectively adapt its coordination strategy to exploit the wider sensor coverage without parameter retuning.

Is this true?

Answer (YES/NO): YES